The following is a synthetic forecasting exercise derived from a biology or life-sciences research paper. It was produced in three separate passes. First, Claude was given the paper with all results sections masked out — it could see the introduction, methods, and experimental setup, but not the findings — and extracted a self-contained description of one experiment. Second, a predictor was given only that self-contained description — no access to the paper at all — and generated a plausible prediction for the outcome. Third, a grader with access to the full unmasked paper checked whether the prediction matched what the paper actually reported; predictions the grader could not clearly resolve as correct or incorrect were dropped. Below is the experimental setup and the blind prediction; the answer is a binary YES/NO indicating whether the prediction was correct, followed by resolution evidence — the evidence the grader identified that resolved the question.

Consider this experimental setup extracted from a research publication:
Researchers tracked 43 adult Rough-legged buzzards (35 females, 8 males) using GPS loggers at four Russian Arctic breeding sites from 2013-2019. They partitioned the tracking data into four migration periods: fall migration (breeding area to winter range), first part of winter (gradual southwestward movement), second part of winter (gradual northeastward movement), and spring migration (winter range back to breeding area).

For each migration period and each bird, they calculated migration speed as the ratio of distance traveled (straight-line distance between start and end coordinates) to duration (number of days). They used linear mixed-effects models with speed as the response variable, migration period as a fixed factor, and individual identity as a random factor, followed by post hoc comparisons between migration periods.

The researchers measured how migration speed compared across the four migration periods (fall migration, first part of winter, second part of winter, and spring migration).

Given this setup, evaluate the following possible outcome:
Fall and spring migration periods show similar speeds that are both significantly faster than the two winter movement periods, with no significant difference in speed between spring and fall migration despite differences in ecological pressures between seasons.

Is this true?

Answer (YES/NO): YES